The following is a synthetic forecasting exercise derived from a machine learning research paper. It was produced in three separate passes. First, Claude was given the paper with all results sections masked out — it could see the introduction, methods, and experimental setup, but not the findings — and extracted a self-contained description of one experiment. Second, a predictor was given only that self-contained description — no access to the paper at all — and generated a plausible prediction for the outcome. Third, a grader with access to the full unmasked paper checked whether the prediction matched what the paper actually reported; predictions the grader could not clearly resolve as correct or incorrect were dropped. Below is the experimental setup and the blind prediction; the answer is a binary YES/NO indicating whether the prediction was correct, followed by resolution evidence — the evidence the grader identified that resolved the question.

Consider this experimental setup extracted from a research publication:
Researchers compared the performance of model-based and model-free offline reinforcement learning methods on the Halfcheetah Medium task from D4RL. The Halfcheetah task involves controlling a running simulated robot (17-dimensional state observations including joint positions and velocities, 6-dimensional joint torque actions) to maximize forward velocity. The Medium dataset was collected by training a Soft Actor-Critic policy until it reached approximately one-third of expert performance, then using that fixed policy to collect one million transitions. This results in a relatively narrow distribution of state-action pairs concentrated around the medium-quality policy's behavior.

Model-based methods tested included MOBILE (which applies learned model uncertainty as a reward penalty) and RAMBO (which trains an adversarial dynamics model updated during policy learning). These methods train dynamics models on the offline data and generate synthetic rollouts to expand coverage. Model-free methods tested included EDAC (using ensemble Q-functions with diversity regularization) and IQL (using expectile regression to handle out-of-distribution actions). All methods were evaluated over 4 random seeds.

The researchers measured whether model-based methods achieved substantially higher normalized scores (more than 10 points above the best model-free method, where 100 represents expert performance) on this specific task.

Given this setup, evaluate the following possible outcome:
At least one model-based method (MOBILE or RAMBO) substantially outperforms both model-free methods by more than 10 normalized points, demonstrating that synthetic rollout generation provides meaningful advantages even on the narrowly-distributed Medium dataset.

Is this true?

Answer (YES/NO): YES